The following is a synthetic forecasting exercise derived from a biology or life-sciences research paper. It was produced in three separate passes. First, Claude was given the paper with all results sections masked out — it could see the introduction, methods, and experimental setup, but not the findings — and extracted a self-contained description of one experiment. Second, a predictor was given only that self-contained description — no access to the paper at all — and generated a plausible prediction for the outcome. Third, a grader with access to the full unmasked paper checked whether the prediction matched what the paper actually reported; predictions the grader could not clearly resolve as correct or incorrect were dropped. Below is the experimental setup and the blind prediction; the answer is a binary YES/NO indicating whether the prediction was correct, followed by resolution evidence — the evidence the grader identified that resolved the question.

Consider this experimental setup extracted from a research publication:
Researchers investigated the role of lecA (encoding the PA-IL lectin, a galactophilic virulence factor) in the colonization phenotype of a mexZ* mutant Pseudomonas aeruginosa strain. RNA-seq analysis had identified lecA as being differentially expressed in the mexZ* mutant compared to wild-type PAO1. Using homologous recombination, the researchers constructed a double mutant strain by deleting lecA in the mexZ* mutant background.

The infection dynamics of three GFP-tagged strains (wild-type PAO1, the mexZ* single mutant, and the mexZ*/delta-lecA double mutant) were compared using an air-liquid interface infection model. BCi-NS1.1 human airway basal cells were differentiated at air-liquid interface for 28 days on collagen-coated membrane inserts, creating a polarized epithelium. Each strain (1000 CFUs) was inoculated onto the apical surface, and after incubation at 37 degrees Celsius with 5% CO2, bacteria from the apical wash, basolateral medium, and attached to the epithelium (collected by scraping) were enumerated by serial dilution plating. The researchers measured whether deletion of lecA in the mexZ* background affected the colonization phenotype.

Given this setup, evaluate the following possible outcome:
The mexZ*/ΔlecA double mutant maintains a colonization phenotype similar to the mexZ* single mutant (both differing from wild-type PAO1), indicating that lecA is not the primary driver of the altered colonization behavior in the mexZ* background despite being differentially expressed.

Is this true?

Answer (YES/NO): NO